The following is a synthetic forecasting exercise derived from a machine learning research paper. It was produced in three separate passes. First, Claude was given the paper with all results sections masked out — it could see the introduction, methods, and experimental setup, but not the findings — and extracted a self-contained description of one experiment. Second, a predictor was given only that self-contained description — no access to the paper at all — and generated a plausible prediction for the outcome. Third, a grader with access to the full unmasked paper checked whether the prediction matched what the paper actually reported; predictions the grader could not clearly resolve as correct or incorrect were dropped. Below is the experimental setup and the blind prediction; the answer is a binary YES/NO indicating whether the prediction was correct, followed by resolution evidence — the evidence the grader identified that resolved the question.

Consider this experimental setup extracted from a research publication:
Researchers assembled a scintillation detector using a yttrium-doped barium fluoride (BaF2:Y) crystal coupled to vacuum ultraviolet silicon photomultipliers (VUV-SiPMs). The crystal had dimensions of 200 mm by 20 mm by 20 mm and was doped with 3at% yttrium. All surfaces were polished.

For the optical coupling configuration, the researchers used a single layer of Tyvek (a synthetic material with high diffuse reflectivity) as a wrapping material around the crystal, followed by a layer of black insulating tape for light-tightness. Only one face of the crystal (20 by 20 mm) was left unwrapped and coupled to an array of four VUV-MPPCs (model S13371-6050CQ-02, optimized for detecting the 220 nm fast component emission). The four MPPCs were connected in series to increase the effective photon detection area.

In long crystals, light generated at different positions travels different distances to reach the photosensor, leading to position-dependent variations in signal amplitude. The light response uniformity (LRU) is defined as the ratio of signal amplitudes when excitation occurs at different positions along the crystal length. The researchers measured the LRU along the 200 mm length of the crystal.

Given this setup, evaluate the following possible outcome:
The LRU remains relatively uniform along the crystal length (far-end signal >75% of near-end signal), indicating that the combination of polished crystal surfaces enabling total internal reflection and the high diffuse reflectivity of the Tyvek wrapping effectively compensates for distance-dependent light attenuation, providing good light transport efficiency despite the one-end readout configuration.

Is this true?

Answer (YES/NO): YES